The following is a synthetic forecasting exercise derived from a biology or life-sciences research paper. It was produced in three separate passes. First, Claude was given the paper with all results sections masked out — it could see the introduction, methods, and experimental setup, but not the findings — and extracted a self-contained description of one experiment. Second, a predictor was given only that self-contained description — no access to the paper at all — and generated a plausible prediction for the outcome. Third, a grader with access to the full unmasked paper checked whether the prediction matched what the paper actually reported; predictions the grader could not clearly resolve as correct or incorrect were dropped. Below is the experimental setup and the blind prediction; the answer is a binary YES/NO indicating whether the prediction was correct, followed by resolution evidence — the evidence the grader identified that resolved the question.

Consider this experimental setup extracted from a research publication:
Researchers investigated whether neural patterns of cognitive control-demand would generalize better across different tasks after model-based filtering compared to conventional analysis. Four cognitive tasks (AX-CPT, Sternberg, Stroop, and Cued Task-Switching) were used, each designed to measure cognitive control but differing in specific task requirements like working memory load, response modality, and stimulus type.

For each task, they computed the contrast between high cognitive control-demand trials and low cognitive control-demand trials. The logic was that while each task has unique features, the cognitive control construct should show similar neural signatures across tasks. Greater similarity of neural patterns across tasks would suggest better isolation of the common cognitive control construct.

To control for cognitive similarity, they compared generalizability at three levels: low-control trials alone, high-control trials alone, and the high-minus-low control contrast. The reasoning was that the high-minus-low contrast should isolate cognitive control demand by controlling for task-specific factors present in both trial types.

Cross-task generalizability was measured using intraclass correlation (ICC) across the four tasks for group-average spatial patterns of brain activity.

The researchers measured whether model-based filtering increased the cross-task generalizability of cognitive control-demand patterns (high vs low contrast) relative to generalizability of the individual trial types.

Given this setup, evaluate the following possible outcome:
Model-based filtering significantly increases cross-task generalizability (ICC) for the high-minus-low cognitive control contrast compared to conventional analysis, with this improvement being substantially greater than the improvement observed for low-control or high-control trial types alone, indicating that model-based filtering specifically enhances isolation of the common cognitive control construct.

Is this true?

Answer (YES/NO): YES